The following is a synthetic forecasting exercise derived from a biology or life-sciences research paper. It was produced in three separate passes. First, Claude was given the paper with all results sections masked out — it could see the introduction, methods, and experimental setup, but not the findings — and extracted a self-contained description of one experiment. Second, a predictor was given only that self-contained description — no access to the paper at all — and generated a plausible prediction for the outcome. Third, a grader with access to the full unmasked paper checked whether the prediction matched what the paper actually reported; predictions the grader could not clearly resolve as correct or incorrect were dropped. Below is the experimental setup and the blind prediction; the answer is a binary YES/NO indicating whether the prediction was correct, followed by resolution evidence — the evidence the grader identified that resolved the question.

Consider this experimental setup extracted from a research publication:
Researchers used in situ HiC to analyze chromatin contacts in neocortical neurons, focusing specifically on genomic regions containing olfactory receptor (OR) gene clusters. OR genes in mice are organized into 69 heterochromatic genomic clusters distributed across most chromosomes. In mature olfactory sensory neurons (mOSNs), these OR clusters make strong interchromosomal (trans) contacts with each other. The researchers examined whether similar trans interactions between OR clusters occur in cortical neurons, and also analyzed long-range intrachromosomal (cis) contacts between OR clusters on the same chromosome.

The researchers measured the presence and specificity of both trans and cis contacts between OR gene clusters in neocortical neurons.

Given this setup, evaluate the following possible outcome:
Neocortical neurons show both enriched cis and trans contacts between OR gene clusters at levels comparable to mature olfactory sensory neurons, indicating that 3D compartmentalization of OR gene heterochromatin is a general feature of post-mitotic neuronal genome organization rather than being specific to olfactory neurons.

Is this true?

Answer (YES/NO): NO